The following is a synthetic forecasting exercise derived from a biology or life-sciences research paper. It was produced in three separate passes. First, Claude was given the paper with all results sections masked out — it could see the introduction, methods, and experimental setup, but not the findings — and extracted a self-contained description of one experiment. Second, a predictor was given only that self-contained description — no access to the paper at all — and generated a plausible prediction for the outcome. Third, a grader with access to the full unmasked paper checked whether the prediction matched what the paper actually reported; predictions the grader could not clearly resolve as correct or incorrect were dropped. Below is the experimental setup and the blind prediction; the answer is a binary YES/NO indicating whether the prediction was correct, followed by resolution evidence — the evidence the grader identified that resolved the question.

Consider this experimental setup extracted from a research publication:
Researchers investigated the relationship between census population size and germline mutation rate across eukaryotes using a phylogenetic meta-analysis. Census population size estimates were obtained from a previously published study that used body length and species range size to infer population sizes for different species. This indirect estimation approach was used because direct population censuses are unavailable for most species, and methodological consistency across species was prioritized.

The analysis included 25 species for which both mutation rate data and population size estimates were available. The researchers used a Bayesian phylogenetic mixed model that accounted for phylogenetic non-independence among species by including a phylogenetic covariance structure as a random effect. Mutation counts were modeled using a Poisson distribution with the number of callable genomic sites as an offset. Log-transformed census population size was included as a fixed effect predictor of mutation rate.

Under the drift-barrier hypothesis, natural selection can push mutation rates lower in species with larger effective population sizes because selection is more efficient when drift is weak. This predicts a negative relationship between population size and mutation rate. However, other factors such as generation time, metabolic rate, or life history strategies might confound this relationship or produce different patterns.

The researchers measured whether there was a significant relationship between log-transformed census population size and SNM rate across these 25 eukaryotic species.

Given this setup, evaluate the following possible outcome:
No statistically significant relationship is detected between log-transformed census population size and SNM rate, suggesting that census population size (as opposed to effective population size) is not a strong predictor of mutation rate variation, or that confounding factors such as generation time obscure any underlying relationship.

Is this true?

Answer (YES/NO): YES